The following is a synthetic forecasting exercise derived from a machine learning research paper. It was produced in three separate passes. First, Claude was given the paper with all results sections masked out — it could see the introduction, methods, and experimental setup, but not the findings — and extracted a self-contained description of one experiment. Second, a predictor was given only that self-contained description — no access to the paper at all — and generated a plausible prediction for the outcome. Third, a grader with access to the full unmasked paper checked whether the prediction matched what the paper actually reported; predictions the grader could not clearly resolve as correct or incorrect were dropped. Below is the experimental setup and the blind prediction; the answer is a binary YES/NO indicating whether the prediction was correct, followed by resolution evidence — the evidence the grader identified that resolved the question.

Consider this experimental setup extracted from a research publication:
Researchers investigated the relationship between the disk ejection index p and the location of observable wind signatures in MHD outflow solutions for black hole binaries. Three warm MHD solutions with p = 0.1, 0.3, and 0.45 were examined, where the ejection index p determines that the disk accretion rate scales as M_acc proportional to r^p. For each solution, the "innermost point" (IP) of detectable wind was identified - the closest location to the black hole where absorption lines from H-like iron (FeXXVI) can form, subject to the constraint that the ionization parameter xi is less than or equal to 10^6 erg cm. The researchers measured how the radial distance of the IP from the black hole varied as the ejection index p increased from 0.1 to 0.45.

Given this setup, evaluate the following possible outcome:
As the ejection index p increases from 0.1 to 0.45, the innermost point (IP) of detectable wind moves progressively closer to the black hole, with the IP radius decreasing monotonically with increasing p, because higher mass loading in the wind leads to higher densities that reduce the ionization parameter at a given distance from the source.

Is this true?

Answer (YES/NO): YES